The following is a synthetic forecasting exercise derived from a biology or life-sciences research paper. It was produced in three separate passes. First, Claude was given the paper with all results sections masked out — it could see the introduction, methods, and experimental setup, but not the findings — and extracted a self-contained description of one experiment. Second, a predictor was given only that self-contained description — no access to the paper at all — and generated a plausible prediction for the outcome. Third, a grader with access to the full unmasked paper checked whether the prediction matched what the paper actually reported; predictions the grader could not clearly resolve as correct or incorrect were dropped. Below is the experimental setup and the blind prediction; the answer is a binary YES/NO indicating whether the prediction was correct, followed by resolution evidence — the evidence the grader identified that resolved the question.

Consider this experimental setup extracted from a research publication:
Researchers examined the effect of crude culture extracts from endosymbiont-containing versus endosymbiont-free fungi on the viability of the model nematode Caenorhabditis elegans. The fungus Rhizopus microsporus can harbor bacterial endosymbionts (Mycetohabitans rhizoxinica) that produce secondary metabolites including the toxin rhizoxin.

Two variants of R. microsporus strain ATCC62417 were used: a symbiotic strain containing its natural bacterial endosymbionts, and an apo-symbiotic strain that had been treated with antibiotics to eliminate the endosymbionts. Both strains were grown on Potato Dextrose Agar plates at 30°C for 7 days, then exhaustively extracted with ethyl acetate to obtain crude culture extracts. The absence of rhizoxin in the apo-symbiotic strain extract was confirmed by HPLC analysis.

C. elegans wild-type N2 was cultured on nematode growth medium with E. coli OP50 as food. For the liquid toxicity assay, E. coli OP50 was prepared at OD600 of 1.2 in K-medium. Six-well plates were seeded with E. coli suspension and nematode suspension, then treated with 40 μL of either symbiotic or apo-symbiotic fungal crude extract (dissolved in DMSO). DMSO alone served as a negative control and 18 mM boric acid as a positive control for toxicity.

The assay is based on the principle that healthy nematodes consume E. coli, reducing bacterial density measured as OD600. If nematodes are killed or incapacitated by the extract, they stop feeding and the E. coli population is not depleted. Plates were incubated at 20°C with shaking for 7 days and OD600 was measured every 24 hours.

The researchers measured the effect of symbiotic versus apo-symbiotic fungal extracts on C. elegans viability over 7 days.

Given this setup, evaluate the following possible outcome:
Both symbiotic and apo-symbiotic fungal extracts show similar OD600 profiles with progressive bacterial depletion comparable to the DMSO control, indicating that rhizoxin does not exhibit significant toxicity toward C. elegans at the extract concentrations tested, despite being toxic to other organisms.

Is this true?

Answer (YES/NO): NO